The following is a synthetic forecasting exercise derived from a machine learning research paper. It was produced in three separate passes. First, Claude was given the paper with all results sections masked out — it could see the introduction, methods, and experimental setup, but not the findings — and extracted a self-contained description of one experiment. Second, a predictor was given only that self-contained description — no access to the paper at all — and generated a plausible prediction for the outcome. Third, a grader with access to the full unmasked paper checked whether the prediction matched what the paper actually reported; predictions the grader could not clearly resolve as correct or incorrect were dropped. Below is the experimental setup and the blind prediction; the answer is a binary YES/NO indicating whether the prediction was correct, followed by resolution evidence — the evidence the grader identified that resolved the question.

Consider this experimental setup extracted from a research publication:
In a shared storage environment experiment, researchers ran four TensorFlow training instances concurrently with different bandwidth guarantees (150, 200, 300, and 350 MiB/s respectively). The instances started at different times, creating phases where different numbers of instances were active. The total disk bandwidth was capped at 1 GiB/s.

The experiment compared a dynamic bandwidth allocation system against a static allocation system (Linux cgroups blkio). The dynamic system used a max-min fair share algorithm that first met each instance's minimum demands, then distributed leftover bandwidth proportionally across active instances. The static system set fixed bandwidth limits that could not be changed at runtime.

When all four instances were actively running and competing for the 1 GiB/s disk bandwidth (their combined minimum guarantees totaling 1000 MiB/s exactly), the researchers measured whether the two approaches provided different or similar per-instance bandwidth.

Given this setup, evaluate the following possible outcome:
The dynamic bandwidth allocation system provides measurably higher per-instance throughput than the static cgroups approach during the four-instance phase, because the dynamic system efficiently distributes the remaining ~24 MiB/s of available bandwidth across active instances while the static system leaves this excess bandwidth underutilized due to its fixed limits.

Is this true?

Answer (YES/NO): NO